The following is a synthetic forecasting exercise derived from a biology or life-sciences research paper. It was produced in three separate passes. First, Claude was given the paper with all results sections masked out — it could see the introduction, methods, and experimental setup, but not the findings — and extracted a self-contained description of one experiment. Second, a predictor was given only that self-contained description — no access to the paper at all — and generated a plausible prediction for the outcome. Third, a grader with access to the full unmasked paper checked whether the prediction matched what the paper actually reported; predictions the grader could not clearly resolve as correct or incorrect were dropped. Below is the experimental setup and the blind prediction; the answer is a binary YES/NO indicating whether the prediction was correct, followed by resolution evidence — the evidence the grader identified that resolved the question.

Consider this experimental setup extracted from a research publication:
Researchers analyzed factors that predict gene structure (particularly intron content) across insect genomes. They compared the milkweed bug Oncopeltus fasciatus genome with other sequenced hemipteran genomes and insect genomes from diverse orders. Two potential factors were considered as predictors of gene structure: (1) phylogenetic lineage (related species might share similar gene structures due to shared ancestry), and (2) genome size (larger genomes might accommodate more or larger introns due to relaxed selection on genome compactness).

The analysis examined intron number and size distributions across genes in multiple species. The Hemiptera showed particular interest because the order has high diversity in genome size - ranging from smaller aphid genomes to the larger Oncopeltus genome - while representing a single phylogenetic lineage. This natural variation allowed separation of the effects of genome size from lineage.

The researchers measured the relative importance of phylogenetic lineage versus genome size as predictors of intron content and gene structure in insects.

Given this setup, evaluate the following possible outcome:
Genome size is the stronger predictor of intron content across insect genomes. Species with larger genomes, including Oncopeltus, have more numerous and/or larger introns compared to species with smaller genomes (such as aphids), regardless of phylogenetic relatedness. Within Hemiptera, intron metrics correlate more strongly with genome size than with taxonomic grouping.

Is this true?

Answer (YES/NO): NO